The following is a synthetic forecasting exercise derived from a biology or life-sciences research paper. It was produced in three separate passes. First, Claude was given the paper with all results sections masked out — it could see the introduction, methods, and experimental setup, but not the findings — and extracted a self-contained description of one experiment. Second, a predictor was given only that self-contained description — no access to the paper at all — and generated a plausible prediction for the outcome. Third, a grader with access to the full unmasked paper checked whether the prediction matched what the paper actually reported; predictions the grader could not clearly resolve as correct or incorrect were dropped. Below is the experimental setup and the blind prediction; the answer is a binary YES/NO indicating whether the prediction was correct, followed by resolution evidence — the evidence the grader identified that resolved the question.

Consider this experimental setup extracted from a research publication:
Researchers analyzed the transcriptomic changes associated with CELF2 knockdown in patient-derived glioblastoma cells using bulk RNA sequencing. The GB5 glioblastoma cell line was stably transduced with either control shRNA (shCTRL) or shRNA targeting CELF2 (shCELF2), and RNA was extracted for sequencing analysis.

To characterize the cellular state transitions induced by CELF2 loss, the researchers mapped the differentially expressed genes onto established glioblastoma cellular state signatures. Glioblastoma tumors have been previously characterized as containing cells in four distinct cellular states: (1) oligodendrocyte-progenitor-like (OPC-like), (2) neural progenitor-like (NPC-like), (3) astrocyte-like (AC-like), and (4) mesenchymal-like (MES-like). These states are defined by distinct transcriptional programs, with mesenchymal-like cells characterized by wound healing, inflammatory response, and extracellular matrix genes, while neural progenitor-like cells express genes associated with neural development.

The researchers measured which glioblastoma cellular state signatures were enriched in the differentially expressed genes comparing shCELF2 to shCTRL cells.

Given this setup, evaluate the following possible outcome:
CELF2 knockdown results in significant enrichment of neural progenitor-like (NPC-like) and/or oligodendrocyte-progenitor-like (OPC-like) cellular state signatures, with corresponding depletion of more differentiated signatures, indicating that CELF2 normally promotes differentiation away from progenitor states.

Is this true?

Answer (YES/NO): NO